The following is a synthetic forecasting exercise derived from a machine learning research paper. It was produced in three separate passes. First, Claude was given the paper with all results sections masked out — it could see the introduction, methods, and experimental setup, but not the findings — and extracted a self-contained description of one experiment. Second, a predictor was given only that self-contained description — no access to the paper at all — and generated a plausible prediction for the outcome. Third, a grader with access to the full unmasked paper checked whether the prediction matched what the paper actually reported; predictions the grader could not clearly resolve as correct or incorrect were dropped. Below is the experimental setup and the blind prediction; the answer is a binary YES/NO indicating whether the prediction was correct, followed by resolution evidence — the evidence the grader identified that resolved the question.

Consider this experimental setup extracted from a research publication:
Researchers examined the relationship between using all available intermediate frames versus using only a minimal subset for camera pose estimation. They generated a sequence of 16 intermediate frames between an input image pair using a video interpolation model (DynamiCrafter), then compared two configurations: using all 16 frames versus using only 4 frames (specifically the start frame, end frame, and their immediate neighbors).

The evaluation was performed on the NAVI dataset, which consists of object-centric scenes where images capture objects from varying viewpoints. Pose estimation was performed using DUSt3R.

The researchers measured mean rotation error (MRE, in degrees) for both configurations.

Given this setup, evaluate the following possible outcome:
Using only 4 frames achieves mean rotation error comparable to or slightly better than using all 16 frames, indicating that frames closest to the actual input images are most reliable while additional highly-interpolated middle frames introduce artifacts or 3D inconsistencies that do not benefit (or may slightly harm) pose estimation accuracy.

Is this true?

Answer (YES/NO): NO